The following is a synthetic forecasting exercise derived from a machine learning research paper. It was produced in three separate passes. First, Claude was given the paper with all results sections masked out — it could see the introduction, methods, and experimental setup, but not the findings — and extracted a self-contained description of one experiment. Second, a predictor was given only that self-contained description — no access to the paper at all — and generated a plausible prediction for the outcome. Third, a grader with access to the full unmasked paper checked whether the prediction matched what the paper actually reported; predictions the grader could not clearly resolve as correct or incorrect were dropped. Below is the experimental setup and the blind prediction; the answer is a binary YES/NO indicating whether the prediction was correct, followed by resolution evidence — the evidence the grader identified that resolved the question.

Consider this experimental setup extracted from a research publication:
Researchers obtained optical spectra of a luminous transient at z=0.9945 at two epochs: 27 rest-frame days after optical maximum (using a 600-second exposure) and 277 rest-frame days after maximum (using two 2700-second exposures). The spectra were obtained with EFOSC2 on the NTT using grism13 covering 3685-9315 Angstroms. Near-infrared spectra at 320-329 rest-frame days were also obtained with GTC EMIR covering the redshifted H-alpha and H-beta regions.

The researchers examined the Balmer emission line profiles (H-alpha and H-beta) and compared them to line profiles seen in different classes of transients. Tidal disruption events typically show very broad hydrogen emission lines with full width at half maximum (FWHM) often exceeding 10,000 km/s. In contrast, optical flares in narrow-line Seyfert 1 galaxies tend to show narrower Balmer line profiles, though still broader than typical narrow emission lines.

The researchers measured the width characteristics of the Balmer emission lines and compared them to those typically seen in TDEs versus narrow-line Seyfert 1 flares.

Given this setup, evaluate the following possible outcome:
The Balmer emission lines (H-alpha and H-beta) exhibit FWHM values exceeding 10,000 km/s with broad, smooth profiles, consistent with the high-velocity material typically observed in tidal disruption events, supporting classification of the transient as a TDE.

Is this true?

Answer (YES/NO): NO